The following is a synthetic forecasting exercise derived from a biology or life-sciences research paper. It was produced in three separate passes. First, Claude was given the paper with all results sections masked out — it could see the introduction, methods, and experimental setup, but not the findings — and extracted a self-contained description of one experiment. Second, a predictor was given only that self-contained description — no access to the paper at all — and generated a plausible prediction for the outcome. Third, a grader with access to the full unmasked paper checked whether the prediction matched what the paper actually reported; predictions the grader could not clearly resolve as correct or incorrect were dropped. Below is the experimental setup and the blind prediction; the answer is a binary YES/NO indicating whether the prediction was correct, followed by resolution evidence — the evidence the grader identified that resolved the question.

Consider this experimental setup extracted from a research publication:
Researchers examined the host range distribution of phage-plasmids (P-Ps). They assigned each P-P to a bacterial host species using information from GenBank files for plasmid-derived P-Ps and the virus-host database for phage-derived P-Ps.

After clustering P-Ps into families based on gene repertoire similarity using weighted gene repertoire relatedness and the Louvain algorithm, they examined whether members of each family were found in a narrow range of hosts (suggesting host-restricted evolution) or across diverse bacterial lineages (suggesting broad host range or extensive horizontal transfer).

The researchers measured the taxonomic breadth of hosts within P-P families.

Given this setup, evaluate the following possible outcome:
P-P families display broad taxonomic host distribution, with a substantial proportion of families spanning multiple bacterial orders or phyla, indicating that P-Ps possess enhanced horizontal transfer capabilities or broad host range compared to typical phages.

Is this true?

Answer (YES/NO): NO